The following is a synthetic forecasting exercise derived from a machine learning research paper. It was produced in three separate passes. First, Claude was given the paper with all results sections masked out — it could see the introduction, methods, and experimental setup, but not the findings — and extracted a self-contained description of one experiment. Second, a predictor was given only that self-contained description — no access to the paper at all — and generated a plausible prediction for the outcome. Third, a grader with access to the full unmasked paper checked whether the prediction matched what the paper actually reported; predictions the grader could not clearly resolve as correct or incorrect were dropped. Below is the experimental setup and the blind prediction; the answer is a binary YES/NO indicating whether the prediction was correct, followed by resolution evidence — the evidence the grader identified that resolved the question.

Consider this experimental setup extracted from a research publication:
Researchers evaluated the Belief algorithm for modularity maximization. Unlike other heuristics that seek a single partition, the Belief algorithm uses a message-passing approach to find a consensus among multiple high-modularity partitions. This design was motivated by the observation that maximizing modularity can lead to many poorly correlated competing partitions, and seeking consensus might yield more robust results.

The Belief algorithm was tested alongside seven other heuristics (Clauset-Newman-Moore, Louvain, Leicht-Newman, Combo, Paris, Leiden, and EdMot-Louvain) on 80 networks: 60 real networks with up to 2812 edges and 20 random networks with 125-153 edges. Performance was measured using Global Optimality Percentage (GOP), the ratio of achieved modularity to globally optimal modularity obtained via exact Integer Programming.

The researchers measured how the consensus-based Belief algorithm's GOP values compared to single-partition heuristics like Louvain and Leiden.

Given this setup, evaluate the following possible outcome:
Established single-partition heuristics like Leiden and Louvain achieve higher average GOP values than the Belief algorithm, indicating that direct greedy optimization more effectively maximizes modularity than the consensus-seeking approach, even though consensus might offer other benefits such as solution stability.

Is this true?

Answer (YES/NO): YES